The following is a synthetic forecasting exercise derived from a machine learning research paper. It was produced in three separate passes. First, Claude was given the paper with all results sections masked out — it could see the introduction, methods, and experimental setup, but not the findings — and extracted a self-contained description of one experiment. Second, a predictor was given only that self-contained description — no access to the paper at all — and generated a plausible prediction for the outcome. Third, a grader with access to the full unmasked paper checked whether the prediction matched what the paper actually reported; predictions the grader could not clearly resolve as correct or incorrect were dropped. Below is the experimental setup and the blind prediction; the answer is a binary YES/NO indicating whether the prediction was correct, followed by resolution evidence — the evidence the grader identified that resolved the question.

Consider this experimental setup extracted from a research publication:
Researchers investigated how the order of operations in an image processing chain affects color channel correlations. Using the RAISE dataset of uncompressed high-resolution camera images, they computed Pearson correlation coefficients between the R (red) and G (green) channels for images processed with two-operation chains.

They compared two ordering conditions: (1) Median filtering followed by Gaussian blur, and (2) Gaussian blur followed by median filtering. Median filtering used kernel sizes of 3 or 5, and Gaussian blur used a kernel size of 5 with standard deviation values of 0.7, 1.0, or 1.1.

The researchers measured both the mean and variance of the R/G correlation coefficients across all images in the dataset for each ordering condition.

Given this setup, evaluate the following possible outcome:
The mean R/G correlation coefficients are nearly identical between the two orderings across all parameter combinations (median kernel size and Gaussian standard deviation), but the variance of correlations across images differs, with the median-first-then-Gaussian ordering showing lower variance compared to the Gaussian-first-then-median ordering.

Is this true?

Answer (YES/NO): NO